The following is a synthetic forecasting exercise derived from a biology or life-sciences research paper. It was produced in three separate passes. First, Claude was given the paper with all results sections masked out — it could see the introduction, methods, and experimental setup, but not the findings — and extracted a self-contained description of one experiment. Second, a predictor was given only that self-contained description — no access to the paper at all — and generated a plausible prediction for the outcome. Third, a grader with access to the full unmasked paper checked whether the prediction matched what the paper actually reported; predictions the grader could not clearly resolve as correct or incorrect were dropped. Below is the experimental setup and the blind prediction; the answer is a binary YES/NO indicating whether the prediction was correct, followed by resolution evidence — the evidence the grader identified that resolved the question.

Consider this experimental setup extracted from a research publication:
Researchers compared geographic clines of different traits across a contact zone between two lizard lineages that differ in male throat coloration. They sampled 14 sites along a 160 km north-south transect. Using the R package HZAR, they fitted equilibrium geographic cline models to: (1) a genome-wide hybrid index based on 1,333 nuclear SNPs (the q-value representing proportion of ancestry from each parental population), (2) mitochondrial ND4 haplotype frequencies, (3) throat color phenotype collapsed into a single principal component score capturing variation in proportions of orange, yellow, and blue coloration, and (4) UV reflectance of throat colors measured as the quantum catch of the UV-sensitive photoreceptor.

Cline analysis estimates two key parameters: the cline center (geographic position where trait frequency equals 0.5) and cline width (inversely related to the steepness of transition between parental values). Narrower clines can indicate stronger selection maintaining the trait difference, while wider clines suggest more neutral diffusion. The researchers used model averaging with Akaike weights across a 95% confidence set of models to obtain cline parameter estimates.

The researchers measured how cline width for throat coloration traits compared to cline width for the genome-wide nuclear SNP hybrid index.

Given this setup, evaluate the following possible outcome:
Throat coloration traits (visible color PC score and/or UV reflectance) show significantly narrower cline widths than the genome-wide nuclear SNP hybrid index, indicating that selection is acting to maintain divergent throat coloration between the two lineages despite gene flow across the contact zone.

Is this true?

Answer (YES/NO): YES